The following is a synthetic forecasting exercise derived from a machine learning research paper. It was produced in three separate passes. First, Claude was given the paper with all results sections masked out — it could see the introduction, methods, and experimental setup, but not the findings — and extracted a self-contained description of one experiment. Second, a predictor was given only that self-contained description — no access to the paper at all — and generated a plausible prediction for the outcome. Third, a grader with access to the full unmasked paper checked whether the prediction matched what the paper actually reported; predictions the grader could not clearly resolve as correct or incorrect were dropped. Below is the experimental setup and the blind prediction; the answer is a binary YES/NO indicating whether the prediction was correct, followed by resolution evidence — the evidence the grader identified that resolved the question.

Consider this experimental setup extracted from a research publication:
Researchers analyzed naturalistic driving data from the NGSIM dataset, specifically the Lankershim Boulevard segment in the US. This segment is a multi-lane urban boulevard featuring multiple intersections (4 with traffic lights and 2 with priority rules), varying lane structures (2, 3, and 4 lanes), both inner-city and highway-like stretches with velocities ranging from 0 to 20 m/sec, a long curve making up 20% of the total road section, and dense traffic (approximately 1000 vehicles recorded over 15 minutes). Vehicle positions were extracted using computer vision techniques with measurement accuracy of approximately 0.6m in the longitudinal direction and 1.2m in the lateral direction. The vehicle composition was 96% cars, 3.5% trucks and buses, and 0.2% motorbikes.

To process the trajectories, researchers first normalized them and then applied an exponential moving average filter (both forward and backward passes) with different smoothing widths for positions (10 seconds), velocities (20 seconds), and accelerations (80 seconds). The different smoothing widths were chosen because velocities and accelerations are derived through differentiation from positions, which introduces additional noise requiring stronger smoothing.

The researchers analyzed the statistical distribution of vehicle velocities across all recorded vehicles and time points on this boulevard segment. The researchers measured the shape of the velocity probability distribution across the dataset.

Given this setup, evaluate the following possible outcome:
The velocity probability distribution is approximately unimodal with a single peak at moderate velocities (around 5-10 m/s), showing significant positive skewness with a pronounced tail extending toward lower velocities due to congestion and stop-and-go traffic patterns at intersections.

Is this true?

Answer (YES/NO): NO